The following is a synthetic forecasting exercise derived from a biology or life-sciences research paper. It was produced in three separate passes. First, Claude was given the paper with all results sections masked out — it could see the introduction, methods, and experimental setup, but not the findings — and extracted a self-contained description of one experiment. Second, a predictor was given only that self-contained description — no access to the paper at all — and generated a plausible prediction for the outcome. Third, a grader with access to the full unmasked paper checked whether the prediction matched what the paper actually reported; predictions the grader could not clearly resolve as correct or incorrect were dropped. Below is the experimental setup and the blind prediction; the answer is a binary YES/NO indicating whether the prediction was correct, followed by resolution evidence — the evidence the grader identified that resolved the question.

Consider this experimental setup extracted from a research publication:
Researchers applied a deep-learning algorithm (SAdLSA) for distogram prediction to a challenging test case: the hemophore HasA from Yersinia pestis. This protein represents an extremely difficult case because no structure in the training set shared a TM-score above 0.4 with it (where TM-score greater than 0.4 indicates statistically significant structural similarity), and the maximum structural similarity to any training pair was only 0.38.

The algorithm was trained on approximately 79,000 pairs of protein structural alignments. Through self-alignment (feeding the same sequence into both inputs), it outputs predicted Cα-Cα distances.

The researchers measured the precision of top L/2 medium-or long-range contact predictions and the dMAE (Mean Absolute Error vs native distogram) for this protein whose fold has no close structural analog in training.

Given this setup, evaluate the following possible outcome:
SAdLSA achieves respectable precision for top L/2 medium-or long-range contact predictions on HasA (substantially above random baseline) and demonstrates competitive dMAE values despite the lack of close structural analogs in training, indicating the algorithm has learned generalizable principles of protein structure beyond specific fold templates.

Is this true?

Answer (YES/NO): NO